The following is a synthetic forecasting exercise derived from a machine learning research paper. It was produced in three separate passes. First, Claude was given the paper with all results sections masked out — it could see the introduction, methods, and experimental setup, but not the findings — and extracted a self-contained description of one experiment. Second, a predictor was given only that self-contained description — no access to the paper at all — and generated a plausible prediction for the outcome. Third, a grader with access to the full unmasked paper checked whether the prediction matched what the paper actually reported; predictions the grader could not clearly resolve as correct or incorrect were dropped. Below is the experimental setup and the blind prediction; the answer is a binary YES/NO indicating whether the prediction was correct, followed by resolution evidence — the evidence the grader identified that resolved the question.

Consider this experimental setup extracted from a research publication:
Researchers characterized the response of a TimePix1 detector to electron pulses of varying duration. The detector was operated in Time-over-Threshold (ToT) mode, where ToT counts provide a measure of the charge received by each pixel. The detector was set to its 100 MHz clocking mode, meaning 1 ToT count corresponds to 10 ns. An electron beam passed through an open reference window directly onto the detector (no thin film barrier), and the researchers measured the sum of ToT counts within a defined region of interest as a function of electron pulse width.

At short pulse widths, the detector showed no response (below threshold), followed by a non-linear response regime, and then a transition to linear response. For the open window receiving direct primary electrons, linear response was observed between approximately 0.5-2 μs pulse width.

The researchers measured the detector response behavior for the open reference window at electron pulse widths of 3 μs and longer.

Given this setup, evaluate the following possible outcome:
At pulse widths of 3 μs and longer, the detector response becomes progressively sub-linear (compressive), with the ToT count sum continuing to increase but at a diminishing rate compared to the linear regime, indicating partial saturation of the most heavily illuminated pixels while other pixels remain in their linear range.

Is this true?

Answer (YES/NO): NO